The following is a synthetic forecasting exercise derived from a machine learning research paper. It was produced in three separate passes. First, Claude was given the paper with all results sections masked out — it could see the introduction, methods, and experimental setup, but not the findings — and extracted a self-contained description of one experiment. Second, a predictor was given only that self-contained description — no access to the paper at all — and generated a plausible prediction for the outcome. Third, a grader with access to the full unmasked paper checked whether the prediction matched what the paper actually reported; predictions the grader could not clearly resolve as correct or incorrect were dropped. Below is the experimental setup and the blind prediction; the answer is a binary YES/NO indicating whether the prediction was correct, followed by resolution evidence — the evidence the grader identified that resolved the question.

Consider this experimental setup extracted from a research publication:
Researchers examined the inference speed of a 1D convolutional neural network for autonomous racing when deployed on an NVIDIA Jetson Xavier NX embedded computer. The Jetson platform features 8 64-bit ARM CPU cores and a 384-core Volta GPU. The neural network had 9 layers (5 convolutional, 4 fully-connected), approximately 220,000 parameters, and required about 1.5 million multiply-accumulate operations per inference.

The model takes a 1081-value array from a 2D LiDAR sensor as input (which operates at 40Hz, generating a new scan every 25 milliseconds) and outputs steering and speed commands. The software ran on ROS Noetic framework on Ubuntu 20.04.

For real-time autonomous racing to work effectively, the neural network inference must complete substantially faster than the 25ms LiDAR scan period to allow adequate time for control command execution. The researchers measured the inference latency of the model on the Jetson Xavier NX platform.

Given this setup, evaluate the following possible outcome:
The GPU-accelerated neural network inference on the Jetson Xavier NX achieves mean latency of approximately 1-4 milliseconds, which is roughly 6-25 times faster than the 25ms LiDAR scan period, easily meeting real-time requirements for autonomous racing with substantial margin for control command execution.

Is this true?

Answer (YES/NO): NO